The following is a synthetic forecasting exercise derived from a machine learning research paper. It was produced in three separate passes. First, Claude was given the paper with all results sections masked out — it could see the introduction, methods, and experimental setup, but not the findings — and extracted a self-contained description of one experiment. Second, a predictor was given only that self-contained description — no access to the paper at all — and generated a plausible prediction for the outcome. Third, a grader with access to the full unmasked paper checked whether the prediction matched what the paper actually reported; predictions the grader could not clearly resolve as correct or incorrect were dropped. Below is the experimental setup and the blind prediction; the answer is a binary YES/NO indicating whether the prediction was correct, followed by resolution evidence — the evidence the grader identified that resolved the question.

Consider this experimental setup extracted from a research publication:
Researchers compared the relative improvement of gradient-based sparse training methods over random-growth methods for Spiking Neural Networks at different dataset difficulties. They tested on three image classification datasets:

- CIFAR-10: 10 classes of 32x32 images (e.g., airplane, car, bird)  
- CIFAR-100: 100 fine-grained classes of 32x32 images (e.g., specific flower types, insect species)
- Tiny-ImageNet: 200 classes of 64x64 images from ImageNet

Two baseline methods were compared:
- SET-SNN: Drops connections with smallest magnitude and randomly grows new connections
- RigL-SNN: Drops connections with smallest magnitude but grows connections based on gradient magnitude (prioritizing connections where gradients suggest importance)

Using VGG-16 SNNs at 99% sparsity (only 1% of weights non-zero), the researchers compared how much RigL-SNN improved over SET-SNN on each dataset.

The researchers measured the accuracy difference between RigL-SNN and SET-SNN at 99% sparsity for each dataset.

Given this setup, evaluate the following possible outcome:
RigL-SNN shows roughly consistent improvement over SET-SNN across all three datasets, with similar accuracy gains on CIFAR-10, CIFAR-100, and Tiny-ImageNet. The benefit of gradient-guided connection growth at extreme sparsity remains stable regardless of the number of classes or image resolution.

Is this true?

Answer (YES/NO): NO